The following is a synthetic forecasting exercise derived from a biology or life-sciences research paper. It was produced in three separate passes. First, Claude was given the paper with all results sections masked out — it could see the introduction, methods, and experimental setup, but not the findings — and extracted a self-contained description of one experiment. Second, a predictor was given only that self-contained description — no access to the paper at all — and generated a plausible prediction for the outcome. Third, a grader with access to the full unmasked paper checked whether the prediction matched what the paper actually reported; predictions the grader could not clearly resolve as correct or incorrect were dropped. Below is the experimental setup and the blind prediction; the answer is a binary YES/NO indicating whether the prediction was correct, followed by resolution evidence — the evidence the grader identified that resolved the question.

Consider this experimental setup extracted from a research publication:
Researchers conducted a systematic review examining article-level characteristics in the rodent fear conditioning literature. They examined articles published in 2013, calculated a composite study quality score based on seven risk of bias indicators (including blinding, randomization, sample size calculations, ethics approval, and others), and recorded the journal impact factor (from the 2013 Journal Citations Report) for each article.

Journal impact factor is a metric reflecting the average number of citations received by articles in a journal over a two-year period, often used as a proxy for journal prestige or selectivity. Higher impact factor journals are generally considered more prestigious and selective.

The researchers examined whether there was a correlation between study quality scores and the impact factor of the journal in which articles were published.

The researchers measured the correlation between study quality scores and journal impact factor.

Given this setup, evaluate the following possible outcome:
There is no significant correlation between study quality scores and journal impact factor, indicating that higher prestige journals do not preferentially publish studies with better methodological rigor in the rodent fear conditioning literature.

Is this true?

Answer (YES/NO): NO